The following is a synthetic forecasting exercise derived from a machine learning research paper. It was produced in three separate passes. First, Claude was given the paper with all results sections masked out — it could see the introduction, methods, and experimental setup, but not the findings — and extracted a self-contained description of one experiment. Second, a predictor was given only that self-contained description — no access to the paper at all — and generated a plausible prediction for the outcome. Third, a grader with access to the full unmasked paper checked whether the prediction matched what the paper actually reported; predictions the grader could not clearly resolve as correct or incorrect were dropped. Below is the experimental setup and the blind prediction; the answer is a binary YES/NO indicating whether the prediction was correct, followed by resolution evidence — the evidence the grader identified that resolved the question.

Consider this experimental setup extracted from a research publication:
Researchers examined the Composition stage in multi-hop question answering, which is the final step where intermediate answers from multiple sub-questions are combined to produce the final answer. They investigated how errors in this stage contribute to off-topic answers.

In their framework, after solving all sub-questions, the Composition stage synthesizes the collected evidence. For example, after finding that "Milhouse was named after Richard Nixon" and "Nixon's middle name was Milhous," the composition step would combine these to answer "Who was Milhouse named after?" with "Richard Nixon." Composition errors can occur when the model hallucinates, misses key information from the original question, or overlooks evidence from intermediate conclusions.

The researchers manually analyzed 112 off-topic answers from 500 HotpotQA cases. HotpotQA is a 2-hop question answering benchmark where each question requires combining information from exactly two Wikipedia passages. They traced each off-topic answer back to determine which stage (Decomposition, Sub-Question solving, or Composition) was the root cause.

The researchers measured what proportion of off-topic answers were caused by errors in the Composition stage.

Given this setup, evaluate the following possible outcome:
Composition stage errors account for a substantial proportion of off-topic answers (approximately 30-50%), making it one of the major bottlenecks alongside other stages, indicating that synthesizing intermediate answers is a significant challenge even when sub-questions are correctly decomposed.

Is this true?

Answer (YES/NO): NO